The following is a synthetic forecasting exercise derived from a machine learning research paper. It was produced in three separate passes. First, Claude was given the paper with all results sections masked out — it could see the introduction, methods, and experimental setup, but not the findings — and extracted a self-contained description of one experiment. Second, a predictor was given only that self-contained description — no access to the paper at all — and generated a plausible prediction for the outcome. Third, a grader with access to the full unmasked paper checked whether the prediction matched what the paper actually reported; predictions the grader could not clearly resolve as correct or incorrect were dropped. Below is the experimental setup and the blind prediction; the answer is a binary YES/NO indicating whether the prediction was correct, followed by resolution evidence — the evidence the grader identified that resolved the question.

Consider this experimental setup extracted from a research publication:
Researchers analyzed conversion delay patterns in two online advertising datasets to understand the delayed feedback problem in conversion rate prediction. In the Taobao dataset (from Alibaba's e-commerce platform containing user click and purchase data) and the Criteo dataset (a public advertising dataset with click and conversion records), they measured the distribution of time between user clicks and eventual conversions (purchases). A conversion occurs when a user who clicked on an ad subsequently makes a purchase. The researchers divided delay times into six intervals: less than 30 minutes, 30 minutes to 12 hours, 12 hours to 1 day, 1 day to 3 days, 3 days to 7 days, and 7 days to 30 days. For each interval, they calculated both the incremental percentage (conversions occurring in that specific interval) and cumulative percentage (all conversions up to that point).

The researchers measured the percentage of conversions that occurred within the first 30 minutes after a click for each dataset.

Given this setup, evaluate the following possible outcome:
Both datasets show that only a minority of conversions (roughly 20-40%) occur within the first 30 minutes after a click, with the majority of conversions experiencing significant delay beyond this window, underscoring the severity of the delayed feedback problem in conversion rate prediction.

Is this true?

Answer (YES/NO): NO